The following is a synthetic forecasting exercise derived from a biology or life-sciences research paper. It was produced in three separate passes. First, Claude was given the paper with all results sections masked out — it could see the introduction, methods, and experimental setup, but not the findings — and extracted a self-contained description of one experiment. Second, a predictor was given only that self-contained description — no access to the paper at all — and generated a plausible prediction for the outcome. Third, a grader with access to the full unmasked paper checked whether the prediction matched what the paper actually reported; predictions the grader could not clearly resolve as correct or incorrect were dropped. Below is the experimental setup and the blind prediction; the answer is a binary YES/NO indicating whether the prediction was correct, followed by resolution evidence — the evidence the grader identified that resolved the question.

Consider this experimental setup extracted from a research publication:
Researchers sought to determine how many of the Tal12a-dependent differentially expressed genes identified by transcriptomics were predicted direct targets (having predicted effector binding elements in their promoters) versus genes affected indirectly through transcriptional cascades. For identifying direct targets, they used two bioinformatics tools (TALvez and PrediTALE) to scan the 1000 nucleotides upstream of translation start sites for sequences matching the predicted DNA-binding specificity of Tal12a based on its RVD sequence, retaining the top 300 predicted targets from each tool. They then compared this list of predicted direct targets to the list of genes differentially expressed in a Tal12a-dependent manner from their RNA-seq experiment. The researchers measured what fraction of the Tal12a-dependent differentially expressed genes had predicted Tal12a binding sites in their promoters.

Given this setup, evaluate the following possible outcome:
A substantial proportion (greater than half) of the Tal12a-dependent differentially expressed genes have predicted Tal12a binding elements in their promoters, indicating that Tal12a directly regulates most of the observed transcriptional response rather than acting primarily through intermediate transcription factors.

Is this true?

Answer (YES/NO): NO